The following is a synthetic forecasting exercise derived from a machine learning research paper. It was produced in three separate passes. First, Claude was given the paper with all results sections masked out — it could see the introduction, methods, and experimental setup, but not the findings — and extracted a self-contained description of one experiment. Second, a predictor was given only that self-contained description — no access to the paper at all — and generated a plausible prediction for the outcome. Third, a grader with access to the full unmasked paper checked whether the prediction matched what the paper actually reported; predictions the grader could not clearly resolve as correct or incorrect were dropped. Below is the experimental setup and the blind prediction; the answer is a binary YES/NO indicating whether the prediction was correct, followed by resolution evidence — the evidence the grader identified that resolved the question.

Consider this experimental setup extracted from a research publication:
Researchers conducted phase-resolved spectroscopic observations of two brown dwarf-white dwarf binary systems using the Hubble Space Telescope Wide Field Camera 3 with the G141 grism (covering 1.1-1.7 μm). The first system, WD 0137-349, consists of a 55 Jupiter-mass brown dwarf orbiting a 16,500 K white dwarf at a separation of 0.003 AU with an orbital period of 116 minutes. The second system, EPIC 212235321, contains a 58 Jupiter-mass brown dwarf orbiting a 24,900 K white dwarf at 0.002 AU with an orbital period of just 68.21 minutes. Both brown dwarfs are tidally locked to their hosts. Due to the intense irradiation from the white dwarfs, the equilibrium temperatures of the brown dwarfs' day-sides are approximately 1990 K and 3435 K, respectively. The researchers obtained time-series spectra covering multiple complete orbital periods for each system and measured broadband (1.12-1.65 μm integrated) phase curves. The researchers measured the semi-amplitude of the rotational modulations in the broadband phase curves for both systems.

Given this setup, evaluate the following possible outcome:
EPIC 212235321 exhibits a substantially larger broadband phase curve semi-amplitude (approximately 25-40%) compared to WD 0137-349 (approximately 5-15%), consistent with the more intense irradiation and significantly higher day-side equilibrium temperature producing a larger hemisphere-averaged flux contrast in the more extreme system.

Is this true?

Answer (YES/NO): YES